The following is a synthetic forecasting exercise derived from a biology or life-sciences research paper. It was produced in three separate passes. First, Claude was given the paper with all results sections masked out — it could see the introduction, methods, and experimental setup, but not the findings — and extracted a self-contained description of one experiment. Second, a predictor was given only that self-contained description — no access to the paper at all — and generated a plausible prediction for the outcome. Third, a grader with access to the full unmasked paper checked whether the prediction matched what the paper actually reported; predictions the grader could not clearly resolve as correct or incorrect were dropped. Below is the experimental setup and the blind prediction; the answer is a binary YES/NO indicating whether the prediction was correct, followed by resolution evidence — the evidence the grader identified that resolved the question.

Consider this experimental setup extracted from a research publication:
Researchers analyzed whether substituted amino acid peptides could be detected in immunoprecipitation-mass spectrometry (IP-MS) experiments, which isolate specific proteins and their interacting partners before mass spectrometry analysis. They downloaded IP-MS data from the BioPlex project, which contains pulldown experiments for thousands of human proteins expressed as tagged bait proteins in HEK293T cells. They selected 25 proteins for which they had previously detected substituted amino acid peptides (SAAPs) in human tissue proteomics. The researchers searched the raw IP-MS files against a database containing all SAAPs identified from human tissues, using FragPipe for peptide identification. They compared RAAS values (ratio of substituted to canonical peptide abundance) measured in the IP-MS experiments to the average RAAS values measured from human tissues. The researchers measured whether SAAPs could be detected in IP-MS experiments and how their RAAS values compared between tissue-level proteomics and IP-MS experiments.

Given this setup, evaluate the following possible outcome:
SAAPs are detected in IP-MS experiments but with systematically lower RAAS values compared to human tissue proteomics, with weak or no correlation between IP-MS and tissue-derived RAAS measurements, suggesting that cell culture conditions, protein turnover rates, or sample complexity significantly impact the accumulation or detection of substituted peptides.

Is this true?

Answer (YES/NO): NO